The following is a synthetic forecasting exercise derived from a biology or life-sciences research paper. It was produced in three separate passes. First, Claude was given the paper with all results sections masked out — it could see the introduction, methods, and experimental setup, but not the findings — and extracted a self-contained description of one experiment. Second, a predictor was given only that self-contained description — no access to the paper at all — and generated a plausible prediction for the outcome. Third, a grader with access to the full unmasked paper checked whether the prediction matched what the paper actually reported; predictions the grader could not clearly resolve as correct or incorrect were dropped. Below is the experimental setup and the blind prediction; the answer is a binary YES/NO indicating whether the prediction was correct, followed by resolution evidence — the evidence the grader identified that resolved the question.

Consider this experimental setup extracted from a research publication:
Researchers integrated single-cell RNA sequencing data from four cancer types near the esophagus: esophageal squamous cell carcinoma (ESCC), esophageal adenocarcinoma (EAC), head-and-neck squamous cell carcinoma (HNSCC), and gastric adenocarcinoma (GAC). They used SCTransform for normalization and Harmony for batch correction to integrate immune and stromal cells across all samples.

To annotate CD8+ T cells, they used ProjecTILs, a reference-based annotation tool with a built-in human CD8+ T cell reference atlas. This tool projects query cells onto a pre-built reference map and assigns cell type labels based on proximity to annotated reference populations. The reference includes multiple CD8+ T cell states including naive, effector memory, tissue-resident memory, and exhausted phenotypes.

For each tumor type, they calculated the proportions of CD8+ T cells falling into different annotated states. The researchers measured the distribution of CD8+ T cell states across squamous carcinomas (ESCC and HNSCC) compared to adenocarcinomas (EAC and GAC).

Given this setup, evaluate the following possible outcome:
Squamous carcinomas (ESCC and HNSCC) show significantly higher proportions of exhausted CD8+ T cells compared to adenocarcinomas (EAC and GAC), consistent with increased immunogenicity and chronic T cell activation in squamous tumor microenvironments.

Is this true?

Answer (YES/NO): YES